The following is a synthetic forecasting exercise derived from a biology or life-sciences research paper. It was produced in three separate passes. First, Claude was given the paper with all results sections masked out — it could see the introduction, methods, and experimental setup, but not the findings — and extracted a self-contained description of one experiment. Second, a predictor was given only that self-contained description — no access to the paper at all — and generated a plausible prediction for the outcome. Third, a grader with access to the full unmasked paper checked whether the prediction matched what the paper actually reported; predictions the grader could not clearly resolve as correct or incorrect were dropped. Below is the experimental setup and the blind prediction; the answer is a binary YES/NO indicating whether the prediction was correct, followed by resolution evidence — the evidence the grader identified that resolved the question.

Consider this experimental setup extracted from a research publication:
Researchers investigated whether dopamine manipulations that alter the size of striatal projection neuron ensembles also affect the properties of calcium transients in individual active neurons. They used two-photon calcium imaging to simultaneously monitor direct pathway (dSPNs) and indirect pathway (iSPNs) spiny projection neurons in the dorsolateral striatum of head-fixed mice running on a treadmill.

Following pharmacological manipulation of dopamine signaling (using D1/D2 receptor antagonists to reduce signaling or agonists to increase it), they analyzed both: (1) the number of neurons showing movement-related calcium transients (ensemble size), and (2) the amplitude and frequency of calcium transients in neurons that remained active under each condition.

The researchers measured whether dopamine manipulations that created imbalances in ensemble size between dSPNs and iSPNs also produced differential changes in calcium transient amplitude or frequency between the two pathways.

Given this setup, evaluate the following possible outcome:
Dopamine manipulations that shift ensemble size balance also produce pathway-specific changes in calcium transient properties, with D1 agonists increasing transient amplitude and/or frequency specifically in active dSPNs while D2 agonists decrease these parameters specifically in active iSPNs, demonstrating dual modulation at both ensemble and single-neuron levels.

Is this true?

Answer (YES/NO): NO